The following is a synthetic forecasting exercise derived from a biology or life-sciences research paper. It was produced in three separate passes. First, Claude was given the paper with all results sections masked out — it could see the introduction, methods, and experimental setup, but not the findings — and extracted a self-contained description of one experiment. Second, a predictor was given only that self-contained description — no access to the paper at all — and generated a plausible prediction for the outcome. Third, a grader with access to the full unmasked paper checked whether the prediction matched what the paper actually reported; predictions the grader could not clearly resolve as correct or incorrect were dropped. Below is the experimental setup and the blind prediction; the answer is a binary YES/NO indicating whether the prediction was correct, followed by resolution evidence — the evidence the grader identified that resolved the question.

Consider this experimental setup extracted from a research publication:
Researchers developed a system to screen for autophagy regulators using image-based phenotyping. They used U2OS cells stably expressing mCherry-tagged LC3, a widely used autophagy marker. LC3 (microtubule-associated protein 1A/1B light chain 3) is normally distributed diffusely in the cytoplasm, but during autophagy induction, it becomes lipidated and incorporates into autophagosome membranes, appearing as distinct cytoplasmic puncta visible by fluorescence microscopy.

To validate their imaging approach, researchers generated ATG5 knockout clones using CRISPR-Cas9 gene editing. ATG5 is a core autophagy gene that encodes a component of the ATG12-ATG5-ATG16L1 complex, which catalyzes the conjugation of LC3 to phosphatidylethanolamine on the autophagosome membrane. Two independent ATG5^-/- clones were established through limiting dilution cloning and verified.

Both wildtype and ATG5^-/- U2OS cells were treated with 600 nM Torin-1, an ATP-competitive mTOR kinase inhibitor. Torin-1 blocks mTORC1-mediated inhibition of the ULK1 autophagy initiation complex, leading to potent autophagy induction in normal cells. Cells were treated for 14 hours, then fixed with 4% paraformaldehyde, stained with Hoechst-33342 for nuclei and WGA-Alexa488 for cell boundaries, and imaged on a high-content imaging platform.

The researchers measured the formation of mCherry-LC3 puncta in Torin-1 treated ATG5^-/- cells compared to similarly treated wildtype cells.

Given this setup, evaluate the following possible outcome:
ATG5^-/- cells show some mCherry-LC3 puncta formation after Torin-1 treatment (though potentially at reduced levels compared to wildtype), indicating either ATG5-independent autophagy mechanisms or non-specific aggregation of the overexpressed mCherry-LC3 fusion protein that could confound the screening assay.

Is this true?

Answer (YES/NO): NO